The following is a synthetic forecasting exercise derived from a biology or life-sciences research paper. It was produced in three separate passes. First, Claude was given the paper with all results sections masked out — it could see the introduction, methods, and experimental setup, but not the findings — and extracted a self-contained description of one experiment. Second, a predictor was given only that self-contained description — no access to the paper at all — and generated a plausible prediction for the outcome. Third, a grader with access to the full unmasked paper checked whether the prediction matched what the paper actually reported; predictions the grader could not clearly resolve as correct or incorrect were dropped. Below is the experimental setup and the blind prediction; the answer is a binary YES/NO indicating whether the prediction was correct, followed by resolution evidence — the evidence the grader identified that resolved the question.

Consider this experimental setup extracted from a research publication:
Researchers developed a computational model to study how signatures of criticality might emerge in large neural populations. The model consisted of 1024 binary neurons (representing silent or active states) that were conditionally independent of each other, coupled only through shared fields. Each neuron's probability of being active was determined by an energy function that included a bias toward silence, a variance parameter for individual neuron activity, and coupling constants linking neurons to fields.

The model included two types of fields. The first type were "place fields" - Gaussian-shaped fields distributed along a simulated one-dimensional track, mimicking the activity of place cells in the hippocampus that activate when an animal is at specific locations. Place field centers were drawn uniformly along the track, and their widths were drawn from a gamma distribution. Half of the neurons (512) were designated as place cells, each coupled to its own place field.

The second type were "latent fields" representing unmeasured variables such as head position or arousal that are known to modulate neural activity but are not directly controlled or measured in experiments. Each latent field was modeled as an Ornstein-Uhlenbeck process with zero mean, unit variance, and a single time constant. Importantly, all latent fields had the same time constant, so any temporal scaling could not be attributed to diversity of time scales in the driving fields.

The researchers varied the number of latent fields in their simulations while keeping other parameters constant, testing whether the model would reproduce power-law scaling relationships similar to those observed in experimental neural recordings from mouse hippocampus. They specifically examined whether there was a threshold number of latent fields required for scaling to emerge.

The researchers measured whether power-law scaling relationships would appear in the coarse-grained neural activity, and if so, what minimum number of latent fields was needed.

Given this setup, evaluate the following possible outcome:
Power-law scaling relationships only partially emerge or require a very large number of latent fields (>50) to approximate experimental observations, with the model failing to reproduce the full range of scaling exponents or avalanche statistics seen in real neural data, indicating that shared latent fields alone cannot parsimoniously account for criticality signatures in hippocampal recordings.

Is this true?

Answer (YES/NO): NO